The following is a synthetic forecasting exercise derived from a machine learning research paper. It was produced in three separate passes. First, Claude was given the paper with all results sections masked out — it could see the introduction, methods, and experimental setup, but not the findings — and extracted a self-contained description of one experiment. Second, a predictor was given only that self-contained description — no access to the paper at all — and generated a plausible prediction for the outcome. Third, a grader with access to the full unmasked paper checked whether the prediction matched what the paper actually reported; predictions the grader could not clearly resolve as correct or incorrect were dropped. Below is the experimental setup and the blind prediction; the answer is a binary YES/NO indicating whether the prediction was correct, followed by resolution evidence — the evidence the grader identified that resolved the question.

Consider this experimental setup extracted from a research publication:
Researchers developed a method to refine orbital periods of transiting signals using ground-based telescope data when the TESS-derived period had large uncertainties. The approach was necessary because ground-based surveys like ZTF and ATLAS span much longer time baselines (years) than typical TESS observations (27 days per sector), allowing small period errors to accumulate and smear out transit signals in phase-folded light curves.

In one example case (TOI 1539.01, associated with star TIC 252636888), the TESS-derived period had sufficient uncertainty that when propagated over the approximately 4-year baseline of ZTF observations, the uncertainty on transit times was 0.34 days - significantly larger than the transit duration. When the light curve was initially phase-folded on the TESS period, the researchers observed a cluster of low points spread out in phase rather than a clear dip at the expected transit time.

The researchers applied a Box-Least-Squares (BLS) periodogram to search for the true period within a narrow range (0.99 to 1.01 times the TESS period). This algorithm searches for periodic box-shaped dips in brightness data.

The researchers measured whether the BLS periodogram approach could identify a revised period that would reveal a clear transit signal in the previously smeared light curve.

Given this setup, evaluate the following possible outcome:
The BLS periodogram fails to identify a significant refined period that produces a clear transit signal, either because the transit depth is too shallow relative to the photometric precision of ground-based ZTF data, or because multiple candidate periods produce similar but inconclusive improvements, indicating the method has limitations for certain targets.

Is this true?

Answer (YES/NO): NO